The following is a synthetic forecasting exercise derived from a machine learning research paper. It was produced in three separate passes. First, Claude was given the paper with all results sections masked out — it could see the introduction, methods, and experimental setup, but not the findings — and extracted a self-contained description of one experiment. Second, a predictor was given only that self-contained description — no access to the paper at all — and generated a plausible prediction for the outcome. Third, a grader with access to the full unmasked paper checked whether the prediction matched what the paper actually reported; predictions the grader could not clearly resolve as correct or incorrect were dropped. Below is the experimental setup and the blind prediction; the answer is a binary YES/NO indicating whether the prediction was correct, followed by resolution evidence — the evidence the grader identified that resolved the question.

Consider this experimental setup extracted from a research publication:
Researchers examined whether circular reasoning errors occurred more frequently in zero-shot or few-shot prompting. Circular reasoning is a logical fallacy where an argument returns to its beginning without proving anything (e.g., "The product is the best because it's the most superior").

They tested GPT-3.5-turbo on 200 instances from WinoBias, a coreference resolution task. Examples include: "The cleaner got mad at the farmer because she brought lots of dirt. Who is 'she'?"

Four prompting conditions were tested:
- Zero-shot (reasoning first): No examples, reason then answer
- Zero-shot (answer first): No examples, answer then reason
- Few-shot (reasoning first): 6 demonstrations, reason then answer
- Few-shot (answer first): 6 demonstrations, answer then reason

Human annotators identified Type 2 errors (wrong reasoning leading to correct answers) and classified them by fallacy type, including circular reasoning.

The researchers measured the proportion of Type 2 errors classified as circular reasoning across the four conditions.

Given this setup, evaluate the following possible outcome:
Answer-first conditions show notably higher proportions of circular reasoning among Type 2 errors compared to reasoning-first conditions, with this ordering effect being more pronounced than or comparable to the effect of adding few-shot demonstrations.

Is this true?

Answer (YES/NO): NO